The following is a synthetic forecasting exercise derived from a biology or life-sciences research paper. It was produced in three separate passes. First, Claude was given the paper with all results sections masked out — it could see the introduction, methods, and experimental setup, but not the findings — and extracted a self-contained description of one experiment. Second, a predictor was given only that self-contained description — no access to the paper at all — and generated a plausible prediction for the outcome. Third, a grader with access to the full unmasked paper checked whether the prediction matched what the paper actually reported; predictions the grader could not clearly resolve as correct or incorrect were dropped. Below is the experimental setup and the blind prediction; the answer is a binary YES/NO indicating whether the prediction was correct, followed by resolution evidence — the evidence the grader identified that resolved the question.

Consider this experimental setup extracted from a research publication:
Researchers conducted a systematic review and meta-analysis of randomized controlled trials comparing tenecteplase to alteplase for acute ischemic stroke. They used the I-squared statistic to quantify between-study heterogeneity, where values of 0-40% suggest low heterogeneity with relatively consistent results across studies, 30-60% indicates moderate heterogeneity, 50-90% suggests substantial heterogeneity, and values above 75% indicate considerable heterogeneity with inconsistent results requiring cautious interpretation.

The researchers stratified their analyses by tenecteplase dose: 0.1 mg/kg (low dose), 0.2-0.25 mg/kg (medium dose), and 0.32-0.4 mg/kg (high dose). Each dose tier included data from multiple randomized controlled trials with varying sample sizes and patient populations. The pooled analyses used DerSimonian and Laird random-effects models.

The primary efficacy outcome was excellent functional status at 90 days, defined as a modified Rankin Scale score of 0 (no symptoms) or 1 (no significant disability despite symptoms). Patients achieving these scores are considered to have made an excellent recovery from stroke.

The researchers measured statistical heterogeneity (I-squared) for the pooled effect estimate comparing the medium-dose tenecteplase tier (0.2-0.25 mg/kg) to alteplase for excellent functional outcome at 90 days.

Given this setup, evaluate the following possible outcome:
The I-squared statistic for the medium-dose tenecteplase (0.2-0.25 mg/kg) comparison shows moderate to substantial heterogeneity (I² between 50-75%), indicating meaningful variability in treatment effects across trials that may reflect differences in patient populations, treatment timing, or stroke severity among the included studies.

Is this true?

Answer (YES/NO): NO